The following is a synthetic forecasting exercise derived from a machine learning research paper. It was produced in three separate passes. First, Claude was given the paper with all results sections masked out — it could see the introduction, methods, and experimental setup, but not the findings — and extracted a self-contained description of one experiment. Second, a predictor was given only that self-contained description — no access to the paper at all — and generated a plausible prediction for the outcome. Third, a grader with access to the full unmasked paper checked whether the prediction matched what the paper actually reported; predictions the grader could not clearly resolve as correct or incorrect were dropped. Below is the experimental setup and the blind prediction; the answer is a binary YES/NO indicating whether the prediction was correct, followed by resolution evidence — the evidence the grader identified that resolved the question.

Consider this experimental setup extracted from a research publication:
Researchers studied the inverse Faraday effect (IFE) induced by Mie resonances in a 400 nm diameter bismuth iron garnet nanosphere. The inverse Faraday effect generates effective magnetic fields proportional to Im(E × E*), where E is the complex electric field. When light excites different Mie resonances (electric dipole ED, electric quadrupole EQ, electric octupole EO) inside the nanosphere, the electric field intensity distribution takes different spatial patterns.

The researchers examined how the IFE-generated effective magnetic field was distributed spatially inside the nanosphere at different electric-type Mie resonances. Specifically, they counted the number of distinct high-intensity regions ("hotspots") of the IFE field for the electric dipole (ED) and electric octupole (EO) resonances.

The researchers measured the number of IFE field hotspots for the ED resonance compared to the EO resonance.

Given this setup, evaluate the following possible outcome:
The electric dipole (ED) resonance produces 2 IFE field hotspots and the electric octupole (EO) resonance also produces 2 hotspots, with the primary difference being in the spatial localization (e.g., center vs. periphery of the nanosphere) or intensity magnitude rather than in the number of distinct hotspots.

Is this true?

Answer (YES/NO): NO